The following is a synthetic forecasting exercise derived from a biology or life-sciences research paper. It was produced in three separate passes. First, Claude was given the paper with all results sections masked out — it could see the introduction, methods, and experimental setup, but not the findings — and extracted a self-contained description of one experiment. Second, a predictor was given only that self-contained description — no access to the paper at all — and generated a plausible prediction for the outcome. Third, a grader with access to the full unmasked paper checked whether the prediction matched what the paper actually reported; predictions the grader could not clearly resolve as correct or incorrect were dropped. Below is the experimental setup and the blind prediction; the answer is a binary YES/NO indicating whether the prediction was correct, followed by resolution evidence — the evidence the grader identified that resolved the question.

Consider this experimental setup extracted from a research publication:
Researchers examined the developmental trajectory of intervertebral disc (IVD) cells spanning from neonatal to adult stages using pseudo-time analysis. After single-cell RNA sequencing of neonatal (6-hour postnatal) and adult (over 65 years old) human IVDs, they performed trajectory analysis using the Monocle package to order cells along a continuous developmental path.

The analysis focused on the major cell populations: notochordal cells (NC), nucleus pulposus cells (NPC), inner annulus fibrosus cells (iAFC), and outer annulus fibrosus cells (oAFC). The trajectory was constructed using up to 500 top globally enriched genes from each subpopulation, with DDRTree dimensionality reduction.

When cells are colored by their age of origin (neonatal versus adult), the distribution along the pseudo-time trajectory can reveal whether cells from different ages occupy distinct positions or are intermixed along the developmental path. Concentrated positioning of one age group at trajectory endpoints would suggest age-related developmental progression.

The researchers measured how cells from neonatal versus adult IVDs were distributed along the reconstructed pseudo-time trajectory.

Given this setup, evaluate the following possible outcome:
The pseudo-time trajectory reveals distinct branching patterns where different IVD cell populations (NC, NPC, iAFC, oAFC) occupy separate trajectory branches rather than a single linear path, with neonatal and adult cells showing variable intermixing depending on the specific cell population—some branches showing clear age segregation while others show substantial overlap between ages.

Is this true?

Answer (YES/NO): YES